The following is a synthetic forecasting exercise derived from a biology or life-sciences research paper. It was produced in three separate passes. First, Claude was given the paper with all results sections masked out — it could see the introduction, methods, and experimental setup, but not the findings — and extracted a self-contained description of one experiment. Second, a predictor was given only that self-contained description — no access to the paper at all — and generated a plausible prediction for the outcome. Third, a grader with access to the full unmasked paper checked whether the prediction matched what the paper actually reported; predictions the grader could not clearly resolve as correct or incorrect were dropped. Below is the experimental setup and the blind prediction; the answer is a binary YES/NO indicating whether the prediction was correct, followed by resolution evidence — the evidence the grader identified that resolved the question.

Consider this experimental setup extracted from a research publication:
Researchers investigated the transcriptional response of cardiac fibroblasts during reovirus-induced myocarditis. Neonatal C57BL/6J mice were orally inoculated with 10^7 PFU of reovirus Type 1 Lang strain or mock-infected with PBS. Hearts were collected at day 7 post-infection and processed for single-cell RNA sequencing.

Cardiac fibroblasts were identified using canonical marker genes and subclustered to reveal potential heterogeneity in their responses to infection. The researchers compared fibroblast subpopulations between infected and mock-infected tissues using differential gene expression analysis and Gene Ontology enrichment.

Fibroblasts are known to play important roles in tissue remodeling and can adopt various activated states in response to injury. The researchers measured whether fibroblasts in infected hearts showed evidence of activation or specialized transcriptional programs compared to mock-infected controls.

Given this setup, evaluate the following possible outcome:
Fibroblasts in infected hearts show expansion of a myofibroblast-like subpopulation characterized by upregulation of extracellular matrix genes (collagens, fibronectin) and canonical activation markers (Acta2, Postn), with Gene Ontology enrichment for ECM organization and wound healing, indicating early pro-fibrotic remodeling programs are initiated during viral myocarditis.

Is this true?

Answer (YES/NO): NO